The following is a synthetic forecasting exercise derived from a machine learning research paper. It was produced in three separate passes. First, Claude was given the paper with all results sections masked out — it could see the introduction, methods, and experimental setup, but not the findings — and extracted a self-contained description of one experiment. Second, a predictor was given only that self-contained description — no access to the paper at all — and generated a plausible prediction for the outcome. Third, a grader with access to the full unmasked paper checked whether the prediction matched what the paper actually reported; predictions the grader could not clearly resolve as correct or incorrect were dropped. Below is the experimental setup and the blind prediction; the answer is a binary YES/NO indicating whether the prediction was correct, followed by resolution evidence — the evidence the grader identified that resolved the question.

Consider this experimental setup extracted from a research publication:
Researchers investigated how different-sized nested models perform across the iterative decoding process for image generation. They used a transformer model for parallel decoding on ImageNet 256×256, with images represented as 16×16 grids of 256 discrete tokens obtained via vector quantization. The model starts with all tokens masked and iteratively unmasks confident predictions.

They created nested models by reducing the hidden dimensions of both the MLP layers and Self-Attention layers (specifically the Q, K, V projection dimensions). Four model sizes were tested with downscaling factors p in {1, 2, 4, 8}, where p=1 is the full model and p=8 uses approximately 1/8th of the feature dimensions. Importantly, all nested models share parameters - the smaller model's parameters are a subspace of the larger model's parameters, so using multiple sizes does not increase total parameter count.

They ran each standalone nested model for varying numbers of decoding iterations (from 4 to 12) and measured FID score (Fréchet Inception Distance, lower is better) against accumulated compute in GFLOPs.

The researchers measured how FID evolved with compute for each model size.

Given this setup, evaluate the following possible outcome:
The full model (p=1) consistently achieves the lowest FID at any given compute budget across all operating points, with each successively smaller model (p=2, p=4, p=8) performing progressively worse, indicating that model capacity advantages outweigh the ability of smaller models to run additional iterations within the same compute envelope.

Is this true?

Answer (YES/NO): NO